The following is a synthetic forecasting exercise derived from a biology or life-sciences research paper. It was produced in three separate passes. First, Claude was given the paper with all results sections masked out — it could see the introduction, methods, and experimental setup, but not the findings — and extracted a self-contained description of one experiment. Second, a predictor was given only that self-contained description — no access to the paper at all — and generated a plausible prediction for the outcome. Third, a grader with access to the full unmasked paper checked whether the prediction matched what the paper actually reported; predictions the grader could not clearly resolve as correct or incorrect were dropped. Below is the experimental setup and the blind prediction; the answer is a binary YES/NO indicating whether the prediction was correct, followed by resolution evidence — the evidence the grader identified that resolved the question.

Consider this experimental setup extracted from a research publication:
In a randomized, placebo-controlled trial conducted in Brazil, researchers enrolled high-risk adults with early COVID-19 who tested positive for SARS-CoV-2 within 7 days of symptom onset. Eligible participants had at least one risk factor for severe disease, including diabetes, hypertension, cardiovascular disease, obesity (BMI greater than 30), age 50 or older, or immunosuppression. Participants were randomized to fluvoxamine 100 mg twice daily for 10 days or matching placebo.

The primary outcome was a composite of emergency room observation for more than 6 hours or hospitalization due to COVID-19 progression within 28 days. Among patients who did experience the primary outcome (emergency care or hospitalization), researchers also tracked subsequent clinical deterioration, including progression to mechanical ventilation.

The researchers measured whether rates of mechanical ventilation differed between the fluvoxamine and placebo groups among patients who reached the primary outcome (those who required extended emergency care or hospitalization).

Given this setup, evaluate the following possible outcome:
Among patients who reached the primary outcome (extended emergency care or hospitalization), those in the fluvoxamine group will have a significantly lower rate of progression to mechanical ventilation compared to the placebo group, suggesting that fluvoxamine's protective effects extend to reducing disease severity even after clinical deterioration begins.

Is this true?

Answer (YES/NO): NO